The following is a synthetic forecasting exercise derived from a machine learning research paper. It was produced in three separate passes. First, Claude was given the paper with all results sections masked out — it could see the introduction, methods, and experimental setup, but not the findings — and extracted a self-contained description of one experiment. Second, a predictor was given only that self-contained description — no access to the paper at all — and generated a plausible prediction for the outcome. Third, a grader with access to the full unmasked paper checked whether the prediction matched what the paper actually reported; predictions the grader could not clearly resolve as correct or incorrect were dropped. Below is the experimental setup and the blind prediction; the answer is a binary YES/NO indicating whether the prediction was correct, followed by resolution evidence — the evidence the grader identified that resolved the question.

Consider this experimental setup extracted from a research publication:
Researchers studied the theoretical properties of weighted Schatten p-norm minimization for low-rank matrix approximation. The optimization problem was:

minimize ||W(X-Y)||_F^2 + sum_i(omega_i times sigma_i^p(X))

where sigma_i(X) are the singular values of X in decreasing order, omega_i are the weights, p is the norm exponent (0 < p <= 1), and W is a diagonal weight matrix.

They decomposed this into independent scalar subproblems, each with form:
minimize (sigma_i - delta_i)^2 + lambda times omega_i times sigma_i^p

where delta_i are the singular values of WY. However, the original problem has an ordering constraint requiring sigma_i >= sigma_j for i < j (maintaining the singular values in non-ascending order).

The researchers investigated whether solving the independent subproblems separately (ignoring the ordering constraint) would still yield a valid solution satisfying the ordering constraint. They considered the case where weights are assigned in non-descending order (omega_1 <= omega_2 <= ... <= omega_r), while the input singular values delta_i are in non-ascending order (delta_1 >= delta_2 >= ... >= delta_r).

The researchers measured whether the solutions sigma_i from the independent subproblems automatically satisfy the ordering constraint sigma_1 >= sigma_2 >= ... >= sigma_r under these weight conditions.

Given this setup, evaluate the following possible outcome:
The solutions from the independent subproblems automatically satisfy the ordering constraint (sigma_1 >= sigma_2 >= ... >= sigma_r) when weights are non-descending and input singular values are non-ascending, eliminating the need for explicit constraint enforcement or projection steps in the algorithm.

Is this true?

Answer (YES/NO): YES